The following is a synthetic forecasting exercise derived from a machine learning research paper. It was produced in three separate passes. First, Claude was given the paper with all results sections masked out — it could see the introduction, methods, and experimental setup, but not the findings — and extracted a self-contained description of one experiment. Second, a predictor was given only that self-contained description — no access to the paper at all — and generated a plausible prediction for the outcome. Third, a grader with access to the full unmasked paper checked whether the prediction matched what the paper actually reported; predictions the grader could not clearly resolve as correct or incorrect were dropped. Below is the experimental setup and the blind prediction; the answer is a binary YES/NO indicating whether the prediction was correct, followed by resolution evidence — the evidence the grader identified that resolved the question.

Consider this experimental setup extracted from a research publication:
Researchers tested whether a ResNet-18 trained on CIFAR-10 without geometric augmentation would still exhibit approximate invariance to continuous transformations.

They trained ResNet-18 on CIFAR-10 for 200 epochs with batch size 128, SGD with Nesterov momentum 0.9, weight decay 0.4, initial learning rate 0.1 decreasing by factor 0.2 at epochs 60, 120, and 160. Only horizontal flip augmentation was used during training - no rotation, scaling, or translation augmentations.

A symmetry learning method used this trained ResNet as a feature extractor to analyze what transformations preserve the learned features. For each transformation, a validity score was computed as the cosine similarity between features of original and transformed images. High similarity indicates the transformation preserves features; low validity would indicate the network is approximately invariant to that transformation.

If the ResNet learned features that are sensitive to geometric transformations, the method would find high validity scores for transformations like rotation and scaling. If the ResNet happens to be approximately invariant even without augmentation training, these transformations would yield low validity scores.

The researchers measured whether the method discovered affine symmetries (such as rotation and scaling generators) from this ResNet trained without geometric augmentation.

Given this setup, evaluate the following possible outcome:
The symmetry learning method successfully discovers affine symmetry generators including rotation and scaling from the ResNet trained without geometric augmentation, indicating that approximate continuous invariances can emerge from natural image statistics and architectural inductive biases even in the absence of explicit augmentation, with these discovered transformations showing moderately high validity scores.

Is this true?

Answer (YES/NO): YES